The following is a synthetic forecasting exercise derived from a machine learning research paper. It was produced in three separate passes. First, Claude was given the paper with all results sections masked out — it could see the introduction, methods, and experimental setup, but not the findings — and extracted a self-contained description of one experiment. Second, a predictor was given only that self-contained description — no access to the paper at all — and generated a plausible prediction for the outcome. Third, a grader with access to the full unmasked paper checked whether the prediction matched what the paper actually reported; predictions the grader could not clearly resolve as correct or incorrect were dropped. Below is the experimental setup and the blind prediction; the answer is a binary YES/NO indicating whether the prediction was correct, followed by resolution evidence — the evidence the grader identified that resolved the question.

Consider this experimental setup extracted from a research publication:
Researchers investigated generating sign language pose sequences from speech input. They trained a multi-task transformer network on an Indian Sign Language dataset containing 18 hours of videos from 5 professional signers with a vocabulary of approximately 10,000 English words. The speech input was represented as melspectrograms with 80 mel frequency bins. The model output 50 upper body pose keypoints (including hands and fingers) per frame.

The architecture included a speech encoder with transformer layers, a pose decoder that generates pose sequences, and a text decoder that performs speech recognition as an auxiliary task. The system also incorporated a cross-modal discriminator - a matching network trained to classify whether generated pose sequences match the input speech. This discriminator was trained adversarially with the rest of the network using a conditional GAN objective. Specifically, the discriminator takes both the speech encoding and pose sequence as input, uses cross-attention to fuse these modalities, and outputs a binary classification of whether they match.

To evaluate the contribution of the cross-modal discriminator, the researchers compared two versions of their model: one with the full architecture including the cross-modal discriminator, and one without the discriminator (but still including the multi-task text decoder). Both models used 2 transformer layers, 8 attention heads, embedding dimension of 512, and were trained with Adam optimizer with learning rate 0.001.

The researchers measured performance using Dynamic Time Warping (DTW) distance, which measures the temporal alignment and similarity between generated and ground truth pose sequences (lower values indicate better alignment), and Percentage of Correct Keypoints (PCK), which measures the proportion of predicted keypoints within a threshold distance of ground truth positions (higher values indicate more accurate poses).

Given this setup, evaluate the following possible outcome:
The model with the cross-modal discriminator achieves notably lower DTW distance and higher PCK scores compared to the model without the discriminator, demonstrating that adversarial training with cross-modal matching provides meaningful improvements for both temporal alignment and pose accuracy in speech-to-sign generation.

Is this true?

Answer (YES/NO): YES